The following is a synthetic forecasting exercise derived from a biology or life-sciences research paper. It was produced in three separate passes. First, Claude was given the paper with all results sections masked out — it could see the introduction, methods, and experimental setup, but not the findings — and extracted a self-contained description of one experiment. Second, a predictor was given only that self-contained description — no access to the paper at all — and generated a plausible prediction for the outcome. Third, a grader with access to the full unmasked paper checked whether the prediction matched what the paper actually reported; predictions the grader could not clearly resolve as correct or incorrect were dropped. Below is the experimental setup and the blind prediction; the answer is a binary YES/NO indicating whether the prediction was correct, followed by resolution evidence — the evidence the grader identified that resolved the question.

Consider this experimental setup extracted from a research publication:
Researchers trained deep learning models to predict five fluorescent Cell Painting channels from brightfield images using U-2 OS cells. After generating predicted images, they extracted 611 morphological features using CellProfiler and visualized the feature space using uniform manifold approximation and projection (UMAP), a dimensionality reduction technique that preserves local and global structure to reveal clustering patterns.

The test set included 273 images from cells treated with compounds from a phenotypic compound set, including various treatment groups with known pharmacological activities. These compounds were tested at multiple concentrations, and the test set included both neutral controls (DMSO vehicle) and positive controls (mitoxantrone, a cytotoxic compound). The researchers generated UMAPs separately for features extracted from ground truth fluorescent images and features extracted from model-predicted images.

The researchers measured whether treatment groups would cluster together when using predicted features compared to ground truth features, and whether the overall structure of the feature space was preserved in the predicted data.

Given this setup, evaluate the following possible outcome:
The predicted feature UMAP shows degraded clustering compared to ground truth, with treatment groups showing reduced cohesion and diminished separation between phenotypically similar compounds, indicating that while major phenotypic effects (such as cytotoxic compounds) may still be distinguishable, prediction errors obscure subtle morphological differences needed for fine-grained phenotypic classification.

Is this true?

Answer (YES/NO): NO